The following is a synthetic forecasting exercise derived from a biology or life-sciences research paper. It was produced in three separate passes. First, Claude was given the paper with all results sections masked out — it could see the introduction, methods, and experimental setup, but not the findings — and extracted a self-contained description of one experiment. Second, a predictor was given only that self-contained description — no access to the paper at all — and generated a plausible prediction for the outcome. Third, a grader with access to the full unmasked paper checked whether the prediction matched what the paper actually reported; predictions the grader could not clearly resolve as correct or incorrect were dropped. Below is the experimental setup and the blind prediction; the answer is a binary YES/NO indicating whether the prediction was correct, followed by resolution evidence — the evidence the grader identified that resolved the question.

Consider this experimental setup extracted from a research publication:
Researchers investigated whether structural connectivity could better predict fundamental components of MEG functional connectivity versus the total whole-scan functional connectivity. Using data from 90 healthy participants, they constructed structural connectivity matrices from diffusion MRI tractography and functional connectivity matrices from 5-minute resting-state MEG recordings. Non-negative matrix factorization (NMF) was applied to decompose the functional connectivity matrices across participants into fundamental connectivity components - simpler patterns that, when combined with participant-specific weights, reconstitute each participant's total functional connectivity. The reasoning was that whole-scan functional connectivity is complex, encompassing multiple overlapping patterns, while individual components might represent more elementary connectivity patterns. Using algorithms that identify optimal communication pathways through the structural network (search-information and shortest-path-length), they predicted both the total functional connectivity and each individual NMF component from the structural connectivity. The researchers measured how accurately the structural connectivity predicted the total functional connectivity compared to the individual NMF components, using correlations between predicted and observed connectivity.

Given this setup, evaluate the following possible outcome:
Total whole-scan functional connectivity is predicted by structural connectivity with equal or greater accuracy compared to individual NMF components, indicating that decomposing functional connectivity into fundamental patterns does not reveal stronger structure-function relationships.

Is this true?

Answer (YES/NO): NO